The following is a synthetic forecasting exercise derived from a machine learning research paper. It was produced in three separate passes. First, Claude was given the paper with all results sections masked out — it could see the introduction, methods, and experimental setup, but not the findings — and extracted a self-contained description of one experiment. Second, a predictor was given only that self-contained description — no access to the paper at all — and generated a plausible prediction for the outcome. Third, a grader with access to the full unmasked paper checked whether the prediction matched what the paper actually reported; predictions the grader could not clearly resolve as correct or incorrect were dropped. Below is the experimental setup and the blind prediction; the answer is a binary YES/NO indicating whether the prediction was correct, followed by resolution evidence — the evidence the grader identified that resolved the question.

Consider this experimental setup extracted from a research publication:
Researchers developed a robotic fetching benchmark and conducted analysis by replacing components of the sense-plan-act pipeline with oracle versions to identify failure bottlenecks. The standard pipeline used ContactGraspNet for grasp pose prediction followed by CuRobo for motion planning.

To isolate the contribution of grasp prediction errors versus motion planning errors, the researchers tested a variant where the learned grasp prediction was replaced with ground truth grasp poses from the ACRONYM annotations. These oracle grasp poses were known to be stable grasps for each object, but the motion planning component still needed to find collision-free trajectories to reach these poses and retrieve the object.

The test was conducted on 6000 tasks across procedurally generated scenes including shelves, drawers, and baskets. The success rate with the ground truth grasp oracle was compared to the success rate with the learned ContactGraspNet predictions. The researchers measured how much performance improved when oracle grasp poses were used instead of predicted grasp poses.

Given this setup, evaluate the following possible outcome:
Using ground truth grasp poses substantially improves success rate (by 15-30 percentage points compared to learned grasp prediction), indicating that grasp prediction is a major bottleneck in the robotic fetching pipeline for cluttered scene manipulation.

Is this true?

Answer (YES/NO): NO